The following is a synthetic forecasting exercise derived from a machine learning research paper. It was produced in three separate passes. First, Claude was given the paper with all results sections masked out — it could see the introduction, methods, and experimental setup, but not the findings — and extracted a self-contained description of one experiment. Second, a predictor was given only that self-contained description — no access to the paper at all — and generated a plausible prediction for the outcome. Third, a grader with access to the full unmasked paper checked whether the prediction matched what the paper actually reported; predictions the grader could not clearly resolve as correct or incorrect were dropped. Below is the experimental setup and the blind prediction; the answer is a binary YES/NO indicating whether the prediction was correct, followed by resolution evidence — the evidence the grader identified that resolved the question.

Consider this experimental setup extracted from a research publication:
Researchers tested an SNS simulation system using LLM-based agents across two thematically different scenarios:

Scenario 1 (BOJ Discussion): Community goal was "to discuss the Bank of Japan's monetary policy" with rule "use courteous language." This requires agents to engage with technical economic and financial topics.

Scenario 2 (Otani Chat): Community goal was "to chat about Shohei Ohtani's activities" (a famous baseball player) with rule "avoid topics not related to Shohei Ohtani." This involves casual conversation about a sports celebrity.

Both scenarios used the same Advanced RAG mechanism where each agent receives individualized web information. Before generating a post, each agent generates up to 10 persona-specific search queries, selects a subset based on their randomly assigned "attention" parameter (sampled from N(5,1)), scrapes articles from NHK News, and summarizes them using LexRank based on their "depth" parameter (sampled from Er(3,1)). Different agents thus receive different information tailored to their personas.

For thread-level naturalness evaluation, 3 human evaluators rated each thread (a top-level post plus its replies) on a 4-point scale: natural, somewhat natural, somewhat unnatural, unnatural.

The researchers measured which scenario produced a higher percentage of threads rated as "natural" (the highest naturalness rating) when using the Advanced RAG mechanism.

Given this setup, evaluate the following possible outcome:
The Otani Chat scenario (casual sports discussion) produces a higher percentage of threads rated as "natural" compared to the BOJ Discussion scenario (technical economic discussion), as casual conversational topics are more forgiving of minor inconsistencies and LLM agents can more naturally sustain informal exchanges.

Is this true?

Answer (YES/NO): NO